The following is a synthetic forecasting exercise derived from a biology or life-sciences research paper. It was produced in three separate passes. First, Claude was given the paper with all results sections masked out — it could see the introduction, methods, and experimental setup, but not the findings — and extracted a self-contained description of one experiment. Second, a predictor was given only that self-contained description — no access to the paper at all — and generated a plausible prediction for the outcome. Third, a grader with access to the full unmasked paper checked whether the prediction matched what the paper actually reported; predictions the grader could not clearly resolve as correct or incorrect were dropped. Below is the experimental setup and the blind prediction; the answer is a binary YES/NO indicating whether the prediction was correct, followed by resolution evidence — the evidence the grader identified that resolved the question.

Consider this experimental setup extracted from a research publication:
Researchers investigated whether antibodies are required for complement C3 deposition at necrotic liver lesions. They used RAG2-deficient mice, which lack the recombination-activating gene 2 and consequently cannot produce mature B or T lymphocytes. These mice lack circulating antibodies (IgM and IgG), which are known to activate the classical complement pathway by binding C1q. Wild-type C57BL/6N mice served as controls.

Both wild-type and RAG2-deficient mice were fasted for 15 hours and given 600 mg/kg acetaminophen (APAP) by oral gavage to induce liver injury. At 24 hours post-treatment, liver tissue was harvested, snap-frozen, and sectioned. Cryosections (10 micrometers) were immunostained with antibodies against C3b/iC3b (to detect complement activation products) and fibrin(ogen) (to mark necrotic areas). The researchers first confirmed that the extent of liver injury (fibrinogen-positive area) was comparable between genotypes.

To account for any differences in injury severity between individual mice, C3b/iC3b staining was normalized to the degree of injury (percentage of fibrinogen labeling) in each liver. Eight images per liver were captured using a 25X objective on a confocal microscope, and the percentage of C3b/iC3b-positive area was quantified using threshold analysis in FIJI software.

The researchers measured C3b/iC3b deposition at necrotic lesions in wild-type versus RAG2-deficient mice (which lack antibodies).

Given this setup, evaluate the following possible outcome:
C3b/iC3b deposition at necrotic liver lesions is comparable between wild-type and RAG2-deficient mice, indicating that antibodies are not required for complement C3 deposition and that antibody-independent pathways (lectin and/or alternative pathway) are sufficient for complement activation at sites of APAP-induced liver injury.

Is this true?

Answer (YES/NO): NO